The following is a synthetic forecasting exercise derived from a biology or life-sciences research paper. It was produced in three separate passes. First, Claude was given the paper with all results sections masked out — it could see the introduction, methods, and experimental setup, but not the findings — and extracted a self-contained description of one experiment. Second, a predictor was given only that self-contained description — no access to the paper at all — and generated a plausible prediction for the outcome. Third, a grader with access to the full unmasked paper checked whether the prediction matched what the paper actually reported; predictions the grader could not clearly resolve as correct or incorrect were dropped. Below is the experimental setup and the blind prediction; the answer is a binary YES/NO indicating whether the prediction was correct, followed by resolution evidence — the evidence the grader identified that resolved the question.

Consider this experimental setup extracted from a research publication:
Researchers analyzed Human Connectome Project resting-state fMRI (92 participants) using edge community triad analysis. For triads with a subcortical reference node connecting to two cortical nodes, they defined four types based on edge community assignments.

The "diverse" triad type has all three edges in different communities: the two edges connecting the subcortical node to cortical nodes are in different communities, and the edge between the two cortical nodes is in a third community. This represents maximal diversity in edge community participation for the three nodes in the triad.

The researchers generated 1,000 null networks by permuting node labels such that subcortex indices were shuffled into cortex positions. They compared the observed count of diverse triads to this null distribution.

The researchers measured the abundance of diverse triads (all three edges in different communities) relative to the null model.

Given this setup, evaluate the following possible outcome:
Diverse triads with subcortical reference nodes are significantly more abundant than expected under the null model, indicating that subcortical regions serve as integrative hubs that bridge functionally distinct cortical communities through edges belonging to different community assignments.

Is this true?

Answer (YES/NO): NO